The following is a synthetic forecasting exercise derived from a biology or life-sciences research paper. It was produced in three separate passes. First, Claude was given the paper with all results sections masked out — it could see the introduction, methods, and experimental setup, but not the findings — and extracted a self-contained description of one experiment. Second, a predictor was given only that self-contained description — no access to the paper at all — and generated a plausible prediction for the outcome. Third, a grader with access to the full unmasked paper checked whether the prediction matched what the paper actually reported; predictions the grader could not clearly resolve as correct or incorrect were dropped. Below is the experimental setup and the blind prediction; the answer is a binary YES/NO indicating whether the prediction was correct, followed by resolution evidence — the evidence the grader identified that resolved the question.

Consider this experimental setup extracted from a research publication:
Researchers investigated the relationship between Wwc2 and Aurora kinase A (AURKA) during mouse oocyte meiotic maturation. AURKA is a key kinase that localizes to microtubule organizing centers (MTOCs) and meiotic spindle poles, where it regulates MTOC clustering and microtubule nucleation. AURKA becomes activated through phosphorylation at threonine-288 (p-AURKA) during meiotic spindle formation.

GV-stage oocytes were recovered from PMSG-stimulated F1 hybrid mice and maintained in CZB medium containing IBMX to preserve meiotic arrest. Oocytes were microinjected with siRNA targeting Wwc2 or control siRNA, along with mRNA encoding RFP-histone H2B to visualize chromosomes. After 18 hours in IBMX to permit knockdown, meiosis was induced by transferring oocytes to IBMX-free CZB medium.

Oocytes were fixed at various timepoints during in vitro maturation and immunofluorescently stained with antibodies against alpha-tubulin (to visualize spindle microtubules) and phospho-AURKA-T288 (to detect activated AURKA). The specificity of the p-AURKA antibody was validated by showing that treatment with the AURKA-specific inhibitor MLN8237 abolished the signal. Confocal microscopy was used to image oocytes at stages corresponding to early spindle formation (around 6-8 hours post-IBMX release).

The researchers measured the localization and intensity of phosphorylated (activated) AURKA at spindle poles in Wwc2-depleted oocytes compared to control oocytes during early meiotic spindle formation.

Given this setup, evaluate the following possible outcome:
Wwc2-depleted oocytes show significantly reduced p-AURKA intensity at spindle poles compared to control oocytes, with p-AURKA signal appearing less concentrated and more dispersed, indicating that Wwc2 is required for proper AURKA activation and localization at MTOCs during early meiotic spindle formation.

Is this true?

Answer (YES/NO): NO